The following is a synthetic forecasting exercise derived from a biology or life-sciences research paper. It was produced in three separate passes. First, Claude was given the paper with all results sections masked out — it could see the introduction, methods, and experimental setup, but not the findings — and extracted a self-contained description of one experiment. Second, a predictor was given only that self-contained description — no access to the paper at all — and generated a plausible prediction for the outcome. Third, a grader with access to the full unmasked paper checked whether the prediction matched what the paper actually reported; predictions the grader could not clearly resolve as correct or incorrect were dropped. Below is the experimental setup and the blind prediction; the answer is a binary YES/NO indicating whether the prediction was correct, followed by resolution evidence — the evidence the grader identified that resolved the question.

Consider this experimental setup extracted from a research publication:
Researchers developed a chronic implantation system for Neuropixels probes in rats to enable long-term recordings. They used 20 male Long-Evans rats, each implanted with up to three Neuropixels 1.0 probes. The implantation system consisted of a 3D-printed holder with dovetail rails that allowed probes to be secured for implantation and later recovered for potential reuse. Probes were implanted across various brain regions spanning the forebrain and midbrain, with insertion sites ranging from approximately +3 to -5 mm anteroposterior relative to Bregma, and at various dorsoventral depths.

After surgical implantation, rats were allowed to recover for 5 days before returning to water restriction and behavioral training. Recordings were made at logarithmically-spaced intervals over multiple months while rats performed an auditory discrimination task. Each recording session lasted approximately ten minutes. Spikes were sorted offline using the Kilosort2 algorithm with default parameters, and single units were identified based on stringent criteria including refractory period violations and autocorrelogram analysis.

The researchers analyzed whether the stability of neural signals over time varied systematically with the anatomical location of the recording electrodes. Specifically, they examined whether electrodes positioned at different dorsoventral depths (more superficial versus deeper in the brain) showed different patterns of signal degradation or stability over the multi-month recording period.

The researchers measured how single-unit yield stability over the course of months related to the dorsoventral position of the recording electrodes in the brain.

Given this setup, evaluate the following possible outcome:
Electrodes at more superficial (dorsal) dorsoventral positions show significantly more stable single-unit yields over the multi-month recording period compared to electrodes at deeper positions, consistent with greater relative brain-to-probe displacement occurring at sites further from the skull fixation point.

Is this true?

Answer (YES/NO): NO